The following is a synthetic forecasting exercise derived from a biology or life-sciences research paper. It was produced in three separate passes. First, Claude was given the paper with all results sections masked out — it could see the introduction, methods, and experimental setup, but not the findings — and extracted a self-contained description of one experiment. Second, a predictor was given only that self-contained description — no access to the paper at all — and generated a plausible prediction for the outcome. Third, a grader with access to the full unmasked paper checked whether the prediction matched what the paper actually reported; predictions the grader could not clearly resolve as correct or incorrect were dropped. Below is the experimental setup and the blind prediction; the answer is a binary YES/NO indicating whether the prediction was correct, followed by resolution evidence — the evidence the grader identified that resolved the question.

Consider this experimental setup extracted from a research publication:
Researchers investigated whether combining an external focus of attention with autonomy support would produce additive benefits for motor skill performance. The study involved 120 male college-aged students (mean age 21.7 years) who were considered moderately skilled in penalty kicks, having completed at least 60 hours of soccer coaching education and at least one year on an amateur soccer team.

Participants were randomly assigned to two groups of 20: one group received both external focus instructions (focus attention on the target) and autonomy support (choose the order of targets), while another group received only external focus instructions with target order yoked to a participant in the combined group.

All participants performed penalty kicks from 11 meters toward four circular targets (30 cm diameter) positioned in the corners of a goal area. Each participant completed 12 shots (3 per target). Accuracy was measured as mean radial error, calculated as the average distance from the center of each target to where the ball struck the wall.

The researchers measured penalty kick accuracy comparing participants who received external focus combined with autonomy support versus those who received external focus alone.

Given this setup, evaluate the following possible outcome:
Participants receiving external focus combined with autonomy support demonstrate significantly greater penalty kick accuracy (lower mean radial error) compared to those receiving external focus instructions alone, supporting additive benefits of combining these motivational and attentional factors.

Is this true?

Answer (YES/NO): NO